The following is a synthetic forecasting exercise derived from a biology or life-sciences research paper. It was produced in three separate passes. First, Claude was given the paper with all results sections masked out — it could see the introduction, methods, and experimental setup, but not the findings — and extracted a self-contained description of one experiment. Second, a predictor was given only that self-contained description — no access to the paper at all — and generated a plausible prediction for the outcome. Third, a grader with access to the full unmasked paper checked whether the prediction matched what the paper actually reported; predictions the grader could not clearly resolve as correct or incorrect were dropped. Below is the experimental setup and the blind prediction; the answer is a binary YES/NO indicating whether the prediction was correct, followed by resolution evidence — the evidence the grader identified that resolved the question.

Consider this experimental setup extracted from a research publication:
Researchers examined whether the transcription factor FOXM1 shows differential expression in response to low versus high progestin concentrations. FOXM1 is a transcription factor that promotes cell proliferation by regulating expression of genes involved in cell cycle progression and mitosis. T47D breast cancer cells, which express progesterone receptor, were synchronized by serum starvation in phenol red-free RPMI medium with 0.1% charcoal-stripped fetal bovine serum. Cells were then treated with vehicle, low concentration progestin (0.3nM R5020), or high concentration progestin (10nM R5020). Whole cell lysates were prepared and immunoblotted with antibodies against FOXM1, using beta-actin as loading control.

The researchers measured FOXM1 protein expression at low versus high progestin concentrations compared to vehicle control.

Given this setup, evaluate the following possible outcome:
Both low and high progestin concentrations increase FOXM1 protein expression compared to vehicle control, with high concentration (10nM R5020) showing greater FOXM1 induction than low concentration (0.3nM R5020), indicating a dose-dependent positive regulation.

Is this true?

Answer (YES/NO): NO